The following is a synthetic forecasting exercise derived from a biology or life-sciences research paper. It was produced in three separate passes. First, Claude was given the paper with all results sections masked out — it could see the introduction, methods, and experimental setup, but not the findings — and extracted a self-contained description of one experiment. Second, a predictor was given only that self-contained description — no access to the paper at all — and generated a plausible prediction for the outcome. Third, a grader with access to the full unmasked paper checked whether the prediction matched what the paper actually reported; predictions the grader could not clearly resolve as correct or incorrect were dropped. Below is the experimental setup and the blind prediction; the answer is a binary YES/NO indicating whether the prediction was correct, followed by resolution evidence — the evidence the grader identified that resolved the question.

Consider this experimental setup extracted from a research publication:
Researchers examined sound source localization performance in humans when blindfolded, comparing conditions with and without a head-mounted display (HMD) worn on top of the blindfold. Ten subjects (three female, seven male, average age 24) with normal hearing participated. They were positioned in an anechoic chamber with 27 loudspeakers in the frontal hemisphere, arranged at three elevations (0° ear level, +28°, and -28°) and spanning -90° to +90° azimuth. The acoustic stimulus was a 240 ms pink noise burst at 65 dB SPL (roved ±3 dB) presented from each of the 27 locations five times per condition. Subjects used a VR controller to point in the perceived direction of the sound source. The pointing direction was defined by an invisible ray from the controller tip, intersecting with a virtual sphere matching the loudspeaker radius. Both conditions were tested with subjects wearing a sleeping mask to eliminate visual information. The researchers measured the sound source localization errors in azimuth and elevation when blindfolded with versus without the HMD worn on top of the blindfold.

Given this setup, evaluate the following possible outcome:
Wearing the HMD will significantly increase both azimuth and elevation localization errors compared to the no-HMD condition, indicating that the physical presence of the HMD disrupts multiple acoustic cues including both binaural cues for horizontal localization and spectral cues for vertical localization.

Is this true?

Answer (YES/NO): YES